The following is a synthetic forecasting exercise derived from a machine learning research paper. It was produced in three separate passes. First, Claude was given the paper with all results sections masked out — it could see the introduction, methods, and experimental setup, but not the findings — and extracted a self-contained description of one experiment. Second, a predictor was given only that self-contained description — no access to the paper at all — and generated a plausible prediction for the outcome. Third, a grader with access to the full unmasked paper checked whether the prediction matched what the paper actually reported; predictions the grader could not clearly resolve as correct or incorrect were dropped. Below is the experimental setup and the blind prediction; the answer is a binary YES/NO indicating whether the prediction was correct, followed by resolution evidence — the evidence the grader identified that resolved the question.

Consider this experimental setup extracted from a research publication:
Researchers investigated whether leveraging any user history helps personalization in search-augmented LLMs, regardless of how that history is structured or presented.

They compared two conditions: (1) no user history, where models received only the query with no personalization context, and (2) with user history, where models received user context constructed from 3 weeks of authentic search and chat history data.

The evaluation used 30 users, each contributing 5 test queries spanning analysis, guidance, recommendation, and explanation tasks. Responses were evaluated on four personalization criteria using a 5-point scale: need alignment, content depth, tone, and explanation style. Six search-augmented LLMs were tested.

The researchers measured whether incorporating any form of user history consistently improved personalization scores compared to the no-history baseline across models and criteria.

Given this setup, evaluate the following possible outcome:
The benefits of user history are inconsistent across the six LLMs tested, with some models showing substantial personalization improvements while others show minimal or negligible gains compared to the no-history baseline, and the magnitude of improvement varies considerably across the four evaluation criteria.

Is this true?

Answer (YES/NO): NO